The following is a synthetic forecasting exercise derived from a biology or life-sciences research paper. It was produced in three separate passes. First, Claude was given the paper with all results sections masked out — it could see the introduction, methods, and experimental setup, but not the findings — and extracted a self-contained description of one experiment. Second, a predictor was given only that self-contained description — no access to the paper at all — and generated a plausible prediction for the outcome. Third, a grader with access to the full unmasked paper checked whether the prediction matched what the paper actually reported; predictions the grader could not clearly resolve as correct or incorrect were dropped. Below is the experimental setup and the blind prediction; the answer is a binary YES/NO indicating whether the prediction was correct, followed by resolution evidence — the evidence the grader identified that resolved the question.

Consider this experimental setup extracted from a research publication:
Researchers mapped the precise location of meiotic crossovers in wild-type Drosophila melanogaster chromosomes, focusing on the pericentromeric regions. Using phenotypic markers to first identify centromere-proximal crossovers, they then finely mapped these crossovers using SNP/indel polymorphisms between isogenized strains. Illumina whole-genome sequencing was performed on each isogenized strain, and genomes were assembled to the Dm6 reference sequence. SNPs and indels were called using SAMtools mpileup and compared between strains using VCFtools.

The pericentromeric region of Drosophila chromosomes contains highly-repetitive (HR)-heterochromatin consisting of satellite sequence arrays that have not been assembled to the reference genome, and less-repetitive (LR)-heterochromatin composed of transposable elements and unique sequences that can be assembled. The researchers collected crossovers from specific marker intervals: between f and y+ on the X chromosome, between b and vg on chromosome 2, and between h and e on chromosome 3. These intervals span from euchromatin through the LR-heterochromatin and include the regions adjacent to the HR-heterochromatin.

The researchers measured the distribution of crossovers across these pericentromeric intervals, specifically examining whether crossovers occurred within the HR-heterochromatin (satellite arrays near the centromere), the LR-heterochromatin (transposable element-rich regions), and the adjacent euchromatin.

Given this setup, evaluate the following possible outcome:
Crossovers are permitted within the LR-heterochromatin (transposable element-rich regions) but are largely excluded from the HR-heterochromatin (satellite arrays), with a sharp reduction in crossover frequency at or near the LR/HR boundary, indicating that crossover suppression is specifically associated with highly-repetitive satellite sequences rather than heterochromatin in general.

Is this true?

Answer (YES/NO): YES